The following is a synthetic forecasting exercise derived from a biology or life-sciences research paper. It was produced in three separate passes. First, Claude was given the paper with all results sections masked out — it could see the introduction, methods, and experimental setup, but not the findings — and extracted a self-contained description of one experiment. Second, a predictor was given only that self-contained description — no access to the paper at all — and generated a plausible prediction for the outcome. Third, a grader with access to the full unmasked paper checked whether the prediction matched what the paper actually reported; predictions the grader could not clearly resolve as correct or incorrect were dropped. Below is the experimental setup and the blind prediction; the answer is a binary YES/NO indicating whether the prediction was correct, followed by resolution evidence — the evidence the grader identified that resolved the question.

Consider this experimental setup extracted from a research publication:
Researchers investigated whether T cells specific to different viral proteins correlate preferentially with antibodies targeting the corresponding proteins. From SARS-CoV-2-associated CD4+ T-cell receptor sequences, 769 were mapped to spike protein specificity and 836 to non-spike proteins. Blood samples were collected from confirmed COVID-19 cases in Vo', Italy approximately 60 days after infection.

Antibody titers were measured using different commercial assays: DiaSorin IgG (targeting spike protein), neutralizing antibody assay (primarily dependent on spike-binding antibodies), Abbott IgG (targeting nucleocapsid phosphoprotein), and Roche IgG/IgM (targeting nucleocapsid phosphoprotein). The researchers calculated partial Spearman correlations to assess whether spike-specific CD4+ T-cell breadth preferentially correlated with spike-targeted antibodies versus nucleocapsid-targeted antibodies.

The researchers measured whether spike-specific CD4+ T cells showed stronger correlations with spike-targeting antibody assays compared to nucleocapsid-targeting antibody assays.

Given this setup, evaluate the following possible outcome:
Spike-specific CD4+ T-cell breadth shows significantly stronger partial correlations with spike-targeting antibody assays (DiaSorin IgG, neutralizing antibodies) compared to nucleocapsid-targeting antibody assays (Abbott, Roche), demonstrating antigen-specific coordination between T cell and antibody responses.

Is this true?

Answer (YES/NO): YES